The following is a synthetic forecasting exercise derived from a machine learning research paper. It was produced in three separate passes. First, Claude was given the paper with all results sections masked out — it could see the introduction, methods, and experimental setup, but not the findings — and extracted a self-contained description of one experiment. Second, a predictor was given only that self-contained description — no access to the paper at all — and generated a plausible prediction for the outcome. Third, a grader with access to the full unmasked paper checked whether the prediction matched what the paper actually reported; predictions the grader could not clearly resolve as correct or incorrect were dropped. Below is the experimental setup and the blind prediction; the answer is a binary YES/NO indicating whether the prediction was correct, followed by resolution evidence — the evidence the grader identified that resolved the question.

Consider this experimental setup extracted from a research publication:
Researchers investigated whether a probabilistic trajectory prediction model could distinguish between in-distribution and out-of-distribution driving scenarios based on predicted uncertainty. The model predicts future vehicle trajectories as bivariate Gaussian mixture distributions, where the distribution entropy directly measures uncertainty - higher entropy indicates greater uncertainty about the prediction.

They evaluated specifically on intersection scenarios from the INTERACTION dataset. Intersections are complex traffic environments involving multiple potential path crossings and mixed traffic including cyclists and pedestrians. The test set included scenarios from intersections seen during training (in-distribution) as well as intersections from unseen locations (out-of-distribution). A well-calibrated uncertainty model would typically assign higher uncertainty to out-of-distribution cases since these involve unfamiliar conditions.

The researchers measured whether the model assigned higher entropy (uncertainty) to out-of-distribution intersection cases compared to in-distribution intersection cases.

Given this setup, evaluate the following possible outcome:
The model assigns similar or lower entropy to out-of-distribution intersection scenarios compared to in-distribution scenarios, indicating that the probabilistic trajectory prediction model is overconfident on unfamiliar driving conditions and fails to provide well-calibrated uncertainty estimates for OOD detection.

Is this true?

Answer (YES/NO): YES